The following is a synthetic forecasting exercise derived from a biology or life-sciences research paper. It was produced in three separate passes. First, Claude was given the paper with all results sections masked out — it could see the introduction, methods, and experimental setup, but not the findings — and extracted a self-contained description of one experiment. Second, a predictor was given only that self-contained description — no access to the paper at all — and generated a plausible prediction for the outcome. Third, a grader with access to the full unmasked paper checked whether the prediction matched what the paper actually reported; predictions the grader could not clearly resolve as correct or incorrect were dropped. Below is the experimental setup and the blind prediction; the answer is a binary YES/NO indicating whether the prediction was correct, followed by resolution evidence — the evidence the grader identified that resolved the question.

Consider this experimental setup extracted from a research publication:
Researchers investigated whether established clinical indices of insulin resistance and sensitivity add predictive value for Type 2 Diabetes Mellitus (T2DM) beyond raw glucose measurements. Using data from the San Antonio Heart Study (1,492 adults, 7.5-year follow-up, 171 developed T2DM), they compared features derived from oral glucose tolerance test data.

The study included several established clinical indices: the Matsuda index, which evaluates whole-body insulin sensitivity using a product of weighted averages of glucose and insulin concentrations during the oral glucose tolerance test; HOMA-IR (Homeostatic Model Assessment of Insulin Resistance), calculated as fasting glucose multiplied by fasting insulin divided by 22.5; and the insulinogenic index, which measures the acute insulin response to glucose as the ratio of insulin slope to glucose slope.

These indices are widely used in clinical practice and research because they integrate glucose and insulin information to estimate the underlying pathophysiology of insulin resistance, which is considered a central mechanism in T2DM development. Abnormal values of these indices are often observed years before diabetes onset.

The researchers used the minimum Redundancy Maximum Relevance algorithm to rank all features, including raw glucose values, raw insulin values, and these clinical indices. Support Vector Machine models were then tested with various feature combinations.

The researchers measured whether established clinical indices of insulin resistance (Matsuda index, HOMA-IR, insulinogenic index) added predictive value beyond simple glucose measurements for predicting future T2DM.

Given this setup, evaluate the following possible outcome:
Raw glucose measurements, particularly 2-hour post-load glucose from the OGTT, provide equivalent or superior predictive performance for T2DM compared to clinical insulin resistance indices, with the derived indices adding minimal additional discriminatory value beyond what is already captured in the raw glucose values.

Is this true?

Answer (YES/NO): YES